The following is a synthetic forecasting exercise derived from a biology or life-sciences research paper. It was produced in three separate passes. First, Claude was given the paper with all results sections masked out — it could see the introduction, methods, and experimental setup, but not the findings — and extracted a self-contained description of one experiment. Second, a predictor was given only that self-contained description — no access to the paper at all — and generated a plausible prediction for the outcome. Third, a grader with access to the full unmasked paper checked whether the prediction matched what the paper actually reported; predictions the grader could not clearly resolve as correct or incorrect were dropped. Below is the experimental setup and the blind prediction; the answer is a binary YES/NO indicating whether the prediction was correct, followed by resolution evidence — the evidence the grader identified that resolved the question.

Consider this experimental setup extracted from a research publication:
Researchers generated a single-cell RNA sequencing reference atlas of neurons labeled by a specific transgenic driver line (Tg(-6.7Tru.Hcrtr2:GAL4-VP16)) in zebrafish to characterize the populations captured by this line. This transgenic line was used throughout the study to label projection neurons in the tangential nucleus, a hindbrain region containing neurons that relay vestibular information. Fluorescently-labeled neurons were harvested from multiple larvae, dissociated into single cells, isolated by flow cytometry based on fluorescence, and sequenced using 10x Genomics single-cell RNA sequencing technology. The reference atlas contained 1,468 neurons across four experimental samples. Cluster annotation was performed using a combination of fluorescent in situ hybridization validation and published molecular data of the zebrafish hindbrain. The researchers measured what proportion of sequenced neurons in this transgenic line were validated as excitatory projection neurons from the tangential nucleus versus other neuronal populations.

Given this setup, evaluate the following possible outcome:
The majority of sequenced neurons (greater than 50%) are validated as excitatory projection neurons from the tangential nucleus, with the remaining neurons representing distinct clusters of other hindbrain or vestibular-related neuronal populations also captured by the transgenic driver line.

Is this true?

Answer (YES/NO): NO